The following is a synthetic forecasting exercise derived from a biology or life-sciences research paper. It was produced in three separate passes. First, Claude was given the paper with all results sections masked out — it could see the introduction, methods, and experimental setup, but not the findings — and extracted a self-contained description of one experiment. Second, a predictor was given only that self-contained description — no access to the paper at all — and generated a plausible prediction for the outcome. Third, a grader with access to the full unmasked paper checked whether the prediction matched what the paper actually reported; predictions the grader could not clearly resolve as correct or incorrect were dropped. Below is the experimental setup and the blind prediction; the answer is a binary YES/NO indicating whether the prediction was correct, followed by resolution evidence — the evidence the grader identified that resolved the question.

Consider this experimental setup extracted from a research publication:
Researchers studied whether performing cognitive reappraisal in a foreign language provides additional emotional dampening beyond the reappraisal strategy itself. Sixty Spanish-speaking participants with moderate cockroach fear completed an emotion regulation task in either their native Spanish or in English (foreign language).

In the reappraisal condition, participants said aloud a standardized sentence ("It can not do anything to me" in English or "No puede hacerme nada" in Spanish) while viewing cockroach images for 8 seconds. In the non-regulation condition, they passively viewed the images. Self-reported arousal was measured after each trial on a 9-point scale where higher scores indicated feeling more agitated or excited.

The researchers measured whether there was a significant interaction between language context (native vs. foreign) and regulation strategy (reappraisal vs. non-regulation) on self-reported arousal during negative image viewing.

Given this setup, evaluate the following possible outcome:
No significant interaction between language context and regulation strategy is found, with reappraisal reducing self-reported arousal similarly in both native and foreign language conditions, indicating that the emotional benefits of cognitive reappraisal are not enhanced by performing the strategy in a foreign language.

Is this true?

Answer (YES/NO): NO